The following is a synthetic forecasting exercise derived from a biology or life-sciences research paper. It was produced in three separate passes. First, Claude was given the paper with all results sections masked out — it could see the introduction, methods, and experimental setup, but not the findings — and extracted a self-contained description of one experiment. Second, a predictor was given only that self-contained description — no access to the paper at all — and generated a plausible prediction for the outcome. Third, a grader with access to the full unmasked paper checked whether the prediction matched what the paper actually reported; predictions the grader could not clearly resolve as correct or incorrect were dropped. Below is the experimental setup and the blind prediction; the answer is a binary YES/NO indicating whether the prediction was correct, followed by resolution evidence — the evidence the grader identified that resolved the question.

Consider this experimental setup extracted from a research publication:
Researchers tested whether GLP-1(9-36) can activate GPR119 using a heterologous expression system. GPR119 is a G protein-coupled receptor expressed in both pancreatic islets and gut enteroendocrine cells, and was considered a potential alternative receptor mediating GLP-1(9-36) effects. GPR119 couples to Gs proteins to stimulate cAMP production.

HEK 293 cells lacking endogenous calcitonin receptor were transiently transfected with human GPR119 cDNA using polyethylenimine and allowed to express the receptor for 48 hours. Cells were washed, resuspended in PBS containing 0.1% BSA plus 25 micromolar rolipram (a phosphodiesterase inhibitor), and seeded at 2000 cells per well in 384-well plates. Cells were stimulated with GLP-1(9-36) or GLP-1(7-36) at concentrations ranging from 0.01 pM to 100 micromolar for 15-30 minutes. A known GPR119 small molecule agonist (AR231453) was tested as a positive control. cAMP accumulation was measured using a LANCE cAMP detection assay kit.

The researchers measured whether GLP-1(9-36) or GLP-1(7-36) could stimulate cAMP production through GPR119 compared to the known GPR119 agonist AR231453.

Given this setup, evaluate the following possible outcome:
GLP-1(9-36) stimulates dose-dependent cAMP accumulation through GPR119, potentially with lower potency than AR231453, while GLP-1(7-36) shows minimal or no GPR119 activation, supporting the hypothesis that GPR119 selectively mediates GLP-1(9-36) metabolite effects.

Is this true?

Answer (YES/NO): NO